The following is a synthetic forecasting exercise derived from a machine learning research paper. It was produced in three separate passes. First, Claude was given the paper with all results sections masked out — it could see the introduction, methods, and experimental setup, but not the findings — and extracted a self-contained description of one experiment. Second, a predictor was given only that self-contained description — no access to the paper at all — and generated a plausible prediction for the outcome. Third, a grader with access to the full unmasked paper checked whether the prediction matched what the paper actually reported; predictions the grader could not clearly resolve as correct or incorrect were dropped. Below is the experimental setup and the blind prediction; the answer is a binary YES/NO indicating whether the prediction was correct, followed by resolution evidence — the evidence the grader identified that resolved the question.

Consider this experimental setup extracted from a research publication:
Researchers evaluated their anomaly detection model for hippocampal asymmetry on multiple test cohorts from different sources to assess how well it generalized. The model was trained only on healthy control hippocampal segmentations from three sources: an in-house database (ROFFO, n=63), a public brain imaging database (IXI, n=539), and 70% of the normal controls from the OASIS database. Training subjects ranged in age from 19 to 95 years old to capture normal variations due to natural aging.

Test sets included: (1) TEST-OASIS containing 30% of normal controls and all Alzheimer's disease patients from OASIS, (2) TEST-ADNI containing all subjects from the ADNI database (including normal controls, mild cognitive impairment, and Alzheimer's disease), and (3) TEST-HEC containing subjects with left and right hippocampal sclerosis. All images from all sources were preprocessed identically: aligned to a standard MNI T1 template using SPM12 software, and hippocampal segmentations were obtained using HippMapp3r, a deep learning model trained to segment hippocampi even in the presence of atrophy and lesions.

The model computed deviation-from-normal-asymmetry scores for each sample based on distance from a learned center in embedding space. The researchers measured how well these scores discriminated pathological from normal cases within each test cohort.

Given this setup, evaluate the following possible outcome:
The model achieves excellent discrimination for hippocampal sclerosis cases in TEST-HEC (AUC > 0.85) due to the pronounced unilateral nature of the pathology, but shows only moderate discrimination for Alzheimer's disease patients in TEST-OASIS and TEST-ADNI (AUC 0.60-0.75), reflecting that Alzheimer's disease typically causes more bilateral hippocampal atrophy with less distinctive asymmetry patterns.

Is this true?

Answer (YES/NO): NO